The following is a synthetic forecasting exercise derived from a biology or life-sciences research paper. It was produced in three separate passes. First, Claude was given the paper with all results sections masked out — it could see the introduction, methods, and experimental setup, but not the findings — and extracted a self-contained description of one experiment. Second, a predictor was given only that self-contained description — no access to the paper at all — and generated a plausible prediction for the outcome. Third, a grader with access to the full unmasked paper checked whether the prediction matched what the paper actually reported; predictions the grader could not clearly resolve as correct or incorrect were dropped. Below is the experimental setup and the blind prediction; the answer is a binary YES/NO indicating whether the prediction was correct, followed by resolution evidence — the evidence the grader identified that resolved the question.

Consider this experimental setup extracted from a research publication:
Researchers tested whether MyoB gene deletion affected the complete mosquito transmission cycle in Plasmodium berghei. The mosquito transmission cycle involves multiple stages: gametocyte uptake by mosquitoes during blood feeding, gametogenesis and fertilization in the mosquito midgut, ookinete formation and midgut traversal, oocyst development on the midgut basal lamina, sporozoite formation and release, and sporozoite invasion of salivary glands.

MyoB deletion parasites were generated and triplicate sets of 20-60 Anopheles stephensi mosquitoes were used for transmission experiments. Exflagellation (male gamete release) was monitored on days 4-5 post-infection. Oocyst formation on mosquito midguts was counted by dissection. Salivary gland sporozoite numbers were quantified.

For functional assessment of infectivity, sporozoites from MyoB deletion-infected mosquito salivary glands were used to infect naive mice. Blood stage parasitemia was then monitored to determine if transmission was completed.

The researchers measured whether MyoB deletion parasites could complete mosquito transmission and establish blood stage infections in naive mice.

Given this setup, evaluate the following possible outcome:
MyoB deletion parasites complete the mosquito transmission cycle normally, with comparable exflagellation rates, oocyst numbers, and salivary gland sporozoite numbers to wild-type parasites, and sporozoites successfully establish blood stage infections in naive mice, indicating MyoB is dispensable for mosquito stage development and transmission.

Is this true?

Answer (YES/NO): YES